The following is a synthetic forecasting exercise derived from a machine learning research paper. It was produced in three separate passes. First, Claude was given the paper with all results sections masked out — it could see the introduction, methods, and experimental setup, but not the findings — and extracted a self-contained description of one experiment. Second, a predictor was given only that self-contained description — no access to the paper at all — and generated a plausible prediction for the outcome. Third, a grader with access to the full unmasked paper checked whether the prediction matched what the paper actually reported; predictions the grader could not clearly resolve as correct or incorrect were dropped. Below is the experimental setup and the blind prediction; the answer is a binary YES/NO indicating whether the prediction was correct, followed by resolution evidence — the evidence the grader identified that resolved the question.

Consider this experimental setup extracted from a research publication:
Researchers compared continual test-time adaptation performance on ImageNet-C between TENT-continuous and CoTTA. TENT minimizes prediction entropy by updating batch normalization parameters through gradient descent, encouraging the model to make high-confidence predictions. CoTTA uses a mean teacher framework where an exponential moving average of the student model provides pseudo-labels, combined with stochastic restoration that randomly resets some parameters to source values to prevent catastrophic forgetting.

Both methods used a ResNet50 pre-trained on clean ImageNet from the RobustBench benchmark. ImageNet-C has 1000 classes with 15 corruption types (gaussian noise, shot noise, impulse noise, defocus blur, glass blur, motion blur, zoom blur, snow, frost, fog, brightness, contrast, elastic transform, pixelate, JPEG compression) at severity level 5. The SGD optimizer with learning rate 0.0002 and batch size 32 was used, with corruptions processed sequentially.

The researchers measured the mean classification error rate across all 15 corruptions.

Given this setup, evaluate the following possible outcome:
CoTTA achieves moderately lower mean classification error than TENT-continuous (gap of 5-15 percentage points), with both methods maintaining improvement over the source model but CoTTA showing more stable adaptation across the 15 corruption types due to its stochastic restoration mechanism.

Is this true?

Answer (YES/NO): NO